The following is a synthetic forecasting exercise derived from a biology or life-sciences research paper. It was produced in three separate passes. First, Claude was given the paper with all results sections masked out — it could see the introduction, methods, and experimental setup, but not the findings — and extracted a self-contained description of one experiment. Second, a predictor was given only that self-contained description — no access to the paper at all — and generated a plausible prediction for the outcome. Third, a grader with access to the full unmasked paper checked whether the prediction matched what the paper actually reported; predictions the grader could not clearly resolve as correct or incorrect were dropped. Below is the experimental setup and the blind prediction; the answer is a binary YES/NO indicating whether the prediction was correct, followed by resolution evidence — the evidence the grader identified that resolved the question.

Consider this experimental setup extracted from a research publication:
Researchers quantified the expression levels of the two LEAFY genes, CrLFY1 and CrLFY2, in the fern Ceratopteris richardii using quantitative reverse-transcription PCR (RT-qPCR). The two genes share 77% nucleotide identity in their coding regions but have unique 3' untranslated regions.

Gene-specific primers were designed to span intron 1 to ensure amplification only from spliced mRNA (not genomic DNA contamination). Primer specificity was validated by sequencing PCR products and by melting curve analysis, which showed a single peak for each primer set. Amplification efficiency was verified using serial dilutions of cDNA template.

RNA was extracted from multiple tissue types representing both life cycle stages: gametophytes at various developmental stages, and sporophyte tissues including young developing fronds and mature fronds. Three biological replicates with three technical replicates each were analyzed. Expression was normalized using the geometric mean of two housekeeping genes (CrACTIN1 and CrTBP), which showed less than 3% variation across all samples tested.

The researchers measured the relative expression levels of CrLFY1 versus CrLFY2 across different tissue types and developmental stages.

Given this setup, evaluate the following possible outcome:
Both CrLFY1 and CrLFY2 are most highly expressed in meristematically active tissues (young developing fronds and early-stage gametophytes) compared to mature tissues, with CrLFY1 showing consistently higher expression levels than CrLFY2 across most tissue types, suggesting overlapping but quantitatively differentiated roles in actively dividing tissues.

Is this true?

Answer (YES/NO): NO